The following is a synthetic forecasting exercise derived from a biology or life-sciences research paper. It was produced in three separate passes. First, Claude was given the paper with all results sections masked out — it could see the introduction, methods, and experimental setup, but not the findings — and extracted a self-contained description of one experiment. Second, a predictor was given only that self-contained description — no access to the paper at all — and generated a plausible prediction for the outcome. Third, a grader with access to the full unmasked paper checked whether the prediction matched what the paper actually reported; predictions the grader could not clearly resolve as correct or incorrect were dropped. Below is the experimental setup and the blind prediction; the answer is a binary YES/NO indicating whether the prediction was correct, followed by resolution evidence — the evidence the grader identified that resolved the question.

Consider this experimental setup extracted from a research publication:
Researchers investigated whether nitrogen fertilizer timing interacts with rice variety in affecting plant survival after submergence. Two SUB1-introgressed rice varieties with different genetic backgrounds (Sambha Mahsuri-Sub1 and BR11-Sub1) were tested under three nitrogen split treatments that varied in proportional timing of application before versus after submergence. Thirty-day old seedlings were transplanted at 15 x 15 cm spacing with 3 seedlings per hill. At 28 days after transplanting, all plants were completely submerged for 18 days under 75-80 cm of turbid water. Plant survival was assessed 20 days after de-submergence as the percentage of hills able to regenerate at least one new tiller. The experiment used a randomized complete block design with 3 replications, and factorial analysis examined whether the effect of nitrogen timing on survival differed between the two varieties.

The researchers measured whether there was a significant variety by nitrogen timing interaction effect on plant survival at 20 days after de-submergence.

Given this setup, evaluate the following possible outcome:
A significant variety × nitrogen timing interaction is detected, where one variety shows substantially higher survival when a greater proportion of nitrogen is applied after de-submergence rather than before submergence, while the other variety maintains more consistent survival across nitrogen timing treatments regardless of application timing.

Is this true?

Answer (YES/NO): NO